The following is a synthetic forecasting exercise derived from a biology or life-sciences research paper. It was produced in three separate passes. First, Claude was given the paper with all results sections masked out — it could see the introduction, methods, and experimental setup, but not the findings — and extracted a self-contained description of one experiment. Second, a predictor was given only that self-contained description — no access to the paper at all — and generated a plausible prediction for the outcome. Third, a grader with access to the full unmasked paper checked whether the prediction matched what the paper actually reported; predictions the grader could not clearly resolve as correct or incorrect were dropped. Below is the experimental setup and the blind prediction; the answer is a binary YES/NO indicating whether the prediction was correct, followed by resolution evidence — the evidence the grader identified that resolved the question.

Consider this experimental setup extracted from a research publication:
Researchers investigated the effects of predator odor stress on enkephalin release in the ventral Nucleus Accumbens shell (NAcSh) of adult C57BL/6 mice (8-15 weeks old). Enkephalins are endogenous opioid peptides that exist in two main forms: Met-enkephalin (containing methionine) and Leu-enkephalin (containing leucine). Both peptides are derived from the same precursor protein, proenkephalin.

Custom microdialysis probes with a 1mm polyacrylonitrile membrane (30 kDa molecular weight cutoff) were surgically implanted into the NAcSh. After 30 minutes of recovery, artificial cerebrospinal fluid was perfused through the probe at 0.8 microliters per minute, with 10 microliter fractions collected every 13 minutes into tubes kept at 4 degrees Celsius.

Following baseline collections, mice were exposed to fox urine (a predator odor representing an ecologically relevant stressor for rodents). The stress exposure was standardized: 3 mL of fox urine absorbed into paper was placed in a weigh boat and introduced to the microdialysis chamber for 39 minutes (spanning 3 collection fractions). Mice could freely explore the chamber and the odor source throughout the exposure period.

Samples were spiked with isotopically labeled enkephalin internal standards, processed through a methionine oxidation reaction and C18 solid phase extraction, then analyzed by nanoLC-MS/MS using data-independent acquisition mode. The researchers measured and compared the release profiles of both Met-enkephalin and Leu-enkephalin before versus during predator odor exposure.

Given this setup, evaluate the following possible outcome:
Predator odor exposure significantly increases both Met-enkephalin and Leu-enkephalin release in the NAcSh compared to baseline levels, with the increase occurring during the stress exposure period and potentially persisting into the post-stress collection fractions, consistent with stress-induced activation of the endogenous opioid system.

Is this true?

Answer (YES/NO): NO